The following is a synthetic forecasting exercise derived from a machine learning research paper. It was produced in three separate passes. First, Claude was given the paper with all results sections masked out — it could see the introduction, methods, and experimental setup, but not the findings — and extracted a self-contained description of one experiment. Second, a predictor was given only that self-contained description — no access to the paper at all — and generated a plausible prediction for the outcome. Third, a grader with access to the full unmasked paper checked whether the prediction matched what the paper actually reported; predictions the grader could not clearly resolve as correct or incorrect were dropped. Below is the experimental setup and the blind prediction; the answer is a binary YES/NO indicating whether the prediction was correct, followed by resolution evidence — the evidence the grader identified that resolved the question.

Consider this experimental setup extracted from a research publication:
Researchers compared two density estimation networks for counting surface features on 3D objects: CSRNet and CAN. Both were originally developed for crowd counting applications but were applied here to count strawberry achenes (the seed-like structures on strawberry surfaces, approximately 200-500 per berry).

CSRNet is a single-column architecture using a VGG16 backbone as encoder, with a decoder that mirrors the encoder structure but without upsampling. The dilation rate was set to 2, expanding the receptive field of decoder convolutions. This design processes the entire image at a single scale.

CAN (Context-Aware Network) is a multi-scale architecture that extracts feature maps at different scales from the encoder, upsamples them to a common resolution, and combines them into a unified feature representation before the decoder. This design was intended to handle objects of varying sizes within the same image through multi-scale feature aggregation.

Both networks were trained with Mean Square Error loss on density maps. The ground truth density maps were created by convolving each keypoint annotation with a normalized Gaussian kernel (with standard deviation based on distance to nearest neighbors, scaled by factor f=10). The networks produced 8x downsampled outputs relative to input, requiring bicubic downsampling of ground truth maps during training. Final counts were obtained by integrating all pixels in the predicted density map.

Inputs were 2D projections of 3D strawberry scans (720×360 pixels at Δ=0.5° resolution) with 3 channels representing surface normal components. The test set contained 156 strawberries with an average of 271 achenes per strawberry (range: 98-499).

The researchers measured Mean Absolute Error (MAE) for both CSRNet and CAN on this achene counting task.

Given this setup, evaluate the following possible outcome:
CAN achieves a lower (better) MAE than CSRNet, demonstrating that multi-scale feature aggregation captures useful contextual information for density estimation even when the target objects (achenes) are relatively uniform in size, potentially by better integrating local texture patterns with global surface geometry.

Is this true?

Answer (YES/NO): YES